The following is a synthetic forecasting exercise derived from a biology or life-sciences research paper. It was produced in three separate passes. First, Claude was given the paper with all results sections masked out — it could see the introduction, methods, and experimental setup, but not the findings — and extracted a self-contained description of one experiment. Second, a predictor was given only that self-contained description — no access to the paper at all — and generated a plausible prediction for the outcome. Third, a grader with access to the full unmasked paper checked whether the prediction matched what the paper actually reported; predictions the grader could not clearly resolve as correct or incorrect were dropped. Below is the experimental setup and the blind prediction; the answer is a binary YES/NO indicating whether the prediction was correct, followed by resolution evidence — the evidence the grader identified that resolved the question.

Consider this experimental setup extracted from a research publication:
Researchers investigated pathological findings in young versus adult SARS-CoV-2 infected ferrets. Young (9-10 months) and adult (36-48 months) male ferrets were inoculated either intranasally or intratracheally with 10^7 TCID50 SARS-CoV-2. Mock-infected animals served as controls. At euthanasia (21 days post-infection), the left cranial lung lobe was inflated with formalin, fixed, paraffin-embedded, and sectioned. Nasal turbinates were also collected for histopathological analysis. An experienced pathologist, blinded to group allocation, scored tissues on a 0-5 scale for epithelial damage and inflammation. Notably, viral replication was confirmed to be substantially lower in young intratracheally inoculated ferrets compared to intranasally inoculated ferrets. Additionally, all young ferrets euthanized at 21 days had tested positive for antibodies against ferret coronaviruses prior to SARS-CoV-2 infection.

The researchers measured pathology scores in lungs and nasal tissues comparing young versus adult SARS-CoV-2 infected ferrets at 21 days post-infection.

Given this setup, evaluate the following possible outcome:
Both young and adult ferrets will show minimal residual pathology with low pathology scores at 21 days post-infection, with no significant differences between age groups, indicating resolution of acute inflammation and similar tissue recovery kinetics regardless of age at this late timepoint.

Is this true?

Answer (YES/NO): NO